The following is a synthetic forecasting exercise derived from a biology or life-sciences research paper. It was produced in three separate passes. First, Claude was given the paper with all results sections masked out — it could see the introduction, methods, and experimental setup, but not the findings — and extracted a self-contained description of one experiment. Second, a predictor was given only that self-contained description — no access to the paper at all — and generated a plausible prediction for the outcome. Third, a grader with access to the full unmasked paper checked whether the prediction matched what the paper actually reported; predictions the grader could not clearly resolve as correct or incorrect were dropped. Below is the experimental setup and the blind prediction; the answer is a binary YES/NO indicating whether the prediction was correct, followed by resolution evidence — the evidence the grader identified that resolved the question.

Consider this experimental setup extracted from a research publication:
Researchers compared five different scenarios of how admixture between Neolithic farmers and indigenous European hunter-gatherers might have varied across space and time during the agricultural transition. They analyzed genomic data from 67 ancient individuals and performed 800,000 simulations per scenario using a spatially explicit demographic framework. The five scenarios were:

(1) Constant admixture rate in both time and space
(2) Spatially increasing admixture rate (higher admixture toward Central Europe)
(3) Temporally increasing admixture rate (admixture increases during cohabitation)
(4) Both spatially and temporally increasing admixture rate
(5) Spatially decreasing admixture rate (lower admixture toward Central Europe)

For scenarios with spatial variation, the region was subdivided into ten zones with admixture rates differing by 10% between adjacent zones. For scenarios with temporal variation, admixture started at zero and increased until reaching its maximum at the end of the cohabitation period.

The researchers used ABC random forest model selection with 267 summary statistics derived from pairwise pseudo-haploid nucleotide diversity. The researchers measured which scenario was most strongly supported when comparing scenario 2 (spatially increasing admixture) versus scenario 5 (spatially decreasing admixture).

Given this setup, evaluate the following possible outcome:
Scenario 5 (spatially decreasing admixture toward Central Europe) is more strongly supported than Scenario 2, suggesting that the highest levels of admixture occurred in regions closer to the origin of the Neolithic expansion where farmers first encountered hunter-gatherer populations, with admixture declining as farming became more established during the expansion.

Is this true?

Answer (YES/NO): NO